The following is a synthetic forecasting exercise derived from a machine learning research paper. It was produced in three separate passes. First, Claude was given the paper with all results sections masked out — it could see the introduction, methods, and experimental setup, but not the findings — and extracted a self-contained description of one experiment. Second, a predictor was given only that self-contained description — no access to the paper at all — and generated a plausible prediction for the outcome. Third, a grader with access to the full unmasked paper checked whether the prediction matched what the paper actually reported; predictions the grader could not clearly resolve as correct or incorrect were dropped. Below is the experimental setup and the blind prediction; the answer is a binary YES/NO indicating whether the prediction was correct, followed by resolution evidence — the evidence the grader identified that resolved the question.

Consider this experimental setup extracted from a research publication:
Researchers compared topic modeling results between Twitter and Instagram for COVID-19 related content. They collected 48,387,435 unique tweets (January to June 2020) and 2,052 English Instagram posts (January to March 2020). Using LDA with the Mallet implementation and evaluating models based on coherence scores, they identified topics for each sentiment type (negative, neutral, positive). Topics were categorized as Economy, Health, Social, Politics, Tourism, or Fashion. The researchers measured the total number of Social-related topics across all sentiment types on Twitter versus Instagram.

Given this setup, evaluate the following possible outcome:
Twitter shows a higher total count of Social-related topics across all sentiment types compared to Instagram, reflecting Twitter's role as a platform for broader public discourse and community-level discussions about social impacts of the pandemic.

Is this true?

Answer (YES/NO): YES